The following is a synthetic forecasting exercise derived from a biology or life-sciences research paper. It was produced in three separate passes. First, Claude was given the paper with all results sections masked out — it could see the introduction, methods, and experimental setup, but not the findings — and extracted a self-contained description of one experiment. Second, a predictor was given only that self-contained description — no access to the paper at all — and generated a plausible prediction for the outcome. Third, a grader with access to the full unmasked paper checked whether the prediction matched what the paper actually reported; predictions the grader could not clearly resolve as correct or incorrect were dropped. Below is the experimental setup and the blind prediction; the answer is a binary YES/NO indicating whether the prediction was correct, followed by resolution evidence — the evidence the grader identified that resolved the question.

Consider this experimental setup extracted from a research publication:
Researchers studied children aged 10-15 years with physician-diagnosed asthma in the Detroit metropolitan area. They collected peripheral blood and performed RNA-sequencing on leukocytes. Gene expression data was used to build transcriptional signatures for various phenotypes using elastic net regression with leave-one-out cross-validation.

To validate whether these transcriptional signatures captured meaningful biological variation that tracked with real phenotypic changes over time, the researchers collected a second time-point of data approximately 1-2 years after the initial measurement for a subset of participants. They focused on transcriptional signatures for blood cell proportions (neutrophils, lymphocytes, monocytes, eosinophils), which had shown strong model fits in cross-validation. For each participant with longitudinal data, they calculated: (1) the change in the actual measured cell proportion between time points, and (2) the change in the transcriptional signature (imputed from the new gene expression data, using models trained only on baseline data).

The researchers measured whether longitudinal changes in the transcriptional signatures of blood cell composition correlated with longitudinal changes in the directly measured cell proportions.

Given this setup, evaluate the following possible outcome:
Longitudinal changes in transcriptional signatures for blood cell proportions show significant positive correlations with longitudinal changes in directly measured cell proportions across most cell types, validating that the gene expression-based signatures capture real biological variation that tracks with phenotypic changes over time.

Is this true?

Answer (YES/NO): YES